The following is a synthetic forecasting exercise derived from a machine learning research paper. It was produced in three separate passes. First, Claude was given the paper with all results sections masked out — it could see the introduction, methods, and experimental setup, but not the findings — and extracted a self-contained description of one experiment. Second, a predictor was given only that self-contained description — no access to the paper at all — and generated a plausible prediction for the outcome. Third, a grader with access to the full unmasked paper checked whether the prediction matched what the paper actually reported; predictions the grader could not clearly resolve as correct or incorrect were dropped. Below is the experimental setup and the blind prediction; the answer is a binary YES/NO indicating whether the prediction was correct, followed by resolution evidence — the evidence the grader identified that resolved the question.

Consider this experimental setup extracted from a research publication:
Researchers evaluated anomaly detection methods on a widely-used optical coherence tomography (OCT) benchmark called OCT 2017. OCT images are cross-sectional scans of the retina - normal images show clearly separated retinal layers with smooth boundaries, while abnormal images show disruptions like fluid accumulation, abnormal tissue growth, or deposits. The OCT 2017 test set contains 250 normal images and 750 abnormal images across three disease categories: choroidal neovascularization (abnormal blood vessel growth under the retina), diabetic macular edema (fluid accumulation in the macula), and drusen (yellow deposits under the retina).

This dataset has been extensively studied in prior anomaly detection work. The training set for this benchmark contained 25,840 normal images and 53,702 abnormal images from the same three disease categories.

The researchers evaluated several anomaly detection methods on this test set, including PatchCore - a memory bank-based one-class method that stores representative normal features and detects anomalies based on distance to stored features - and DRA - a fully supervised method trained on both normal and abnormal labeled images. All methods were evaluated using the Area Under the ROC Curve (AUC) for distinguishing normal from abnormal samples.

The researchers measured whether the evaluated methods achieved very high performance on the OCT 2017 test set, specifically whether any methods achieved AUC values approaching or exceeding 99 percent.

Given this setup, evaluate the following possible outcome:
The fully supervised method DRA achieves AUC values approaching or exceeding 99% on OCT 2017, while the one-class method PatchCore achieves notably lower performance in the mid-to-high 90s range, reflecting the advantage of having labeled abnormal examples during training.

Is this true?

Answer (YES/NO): NO